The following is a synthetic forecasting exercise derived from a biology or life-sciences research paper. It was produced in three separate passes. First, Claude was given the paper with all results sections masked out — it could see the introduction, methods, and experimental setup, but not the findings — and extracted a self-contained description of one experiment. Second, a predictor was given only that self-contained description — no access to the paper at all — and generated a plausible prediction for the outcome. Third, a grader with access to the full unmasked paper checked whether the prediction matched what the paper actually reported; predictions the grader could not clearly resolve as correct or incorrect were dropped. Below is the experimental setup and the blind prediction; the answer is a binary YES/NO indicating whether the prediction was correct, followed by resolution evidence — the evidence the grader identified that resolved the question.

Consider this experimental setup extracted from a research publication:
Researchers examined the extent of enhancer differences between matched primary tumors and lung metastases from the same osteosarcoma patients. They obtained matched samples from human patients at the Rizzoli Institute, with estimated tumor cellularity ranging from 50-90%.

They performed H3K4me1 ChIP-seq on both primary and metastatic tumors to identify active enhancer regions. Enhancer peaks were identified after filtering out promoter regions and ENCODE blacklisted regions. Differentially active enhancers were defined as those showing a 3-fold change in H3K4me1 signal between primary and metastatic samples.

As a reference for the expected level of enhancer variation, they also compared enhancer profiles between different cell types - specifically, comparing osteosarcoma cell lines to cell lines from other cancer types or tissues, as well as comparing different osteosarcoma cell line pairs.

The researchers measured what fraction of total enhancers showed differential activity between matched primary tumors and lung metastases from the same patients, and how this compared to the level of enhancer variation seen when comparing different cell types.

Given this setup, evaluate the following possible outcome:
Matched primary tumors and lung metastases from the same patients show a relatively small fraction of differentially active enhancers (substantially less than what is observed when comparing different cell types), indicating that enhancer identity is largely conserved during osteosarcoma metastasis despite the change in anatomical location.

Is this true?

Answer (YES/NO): NO